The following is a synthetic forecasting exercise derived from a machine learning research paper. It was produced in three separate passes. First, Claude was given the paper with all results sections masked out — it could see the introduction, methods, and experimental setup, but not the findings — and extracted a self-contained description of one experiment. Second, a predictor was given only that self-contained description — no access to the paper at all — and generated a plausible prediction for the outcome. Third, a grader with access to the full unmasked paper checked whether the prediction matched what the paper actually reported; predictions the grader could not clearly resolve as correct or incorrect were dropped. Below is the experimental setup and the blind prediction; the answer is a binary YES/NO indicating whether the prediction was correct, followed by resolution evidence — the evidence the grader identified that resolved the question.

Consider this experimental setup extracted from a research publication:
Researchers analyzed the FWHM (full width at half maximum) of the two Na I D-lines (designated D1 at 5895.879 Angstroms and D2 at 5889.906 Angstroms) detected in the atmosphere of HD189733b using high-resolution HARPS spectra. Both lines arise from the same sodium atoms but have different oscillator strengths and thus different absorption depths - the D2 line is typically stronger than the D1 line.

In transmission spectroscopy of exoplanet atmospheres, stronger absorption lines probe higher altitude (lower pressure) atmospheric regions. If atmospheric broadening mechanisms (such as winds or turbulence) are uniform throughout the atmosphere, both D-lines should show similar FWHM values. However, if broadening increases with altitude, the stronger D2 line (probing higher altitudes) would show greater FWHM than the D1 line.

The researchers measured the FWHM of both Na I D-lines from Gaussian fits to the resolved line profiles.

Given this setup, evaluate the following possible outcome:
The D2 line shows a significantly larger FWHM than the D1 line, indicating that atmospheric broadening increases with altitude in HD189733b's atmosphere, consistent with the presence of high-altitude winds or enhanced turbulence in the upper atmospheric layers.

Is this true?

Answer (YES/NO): YES